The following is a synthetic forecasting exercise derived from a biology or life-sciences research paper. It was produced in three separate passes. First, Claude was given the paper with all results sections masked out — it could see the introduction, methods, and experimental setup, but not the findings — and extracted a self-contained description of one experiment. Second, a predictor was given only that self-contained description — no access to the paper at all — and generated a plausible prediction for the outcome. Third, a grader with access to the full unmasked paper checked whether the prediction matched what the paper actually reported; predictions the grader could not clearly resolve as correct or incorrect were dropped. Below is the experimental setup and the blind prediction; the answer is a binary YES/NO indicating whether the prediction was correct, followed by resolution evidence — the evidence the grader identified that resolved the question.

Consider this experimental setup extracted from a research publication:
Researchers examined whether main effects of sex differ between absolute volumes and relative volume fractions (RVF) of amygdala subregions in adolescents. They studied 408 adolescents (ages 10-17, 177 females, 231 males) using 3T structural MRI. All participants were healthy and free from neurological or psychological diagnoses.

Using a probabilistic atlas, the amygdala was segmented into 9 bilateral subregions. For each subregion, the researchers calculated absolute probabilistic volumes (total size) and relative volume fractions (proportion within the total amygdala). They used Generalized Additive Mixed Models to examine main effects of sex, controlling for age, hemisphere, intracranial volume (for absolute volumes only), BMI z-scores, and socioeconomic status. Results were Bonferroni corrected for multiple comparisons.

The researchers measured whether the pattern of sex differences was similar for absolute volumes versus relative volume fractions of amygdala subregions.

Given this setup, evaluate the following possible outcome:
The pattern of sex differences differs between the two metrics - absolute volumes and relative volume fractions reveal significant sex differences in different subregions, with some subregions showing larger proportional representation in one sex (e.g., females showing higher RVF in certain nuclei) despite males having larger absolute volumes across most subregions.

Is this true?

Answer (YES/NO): NO